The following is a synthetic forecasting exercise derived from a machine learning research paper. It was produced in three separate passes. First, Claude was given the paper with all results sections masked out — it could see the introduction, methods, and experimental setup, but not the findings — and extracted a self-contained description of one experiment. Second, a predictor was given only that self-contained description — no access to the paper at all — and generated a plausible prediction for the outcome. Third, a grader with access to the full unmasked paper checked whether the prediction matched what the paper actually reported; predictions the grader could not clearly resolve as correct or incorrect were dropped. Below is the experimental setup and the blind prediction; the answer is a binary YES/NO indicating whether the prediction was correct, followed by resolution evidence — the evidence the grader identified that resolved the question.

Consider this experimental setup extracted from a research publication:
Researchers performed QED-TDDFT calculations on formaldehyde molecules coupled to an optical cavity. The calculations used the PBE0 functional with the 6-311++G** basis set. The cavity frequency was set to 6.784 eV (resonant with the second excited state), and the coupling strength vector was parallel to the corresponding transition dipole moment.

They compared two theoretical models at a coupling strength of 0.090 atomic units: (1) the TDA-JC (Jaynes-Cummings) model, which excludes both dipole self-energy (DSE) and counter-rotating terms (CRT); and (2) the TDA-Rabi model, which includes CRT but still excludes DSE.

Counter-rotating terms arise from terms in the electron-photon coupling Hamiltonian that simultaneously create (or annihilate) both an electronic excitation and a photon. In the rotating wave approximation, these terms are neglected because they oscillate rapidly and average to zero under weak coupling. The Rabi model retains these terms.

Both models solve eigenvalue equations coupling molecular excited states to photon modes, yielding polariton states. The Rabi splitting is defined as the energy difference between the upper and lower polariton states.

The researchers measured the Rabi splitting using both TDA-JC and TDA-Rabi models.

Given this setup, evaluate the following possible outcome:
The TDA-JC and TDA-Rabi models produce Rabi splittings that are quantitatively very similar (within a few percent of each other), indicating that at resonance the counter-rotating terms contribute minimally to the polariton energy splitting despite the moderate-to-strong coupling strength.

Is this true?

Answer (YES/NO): YES